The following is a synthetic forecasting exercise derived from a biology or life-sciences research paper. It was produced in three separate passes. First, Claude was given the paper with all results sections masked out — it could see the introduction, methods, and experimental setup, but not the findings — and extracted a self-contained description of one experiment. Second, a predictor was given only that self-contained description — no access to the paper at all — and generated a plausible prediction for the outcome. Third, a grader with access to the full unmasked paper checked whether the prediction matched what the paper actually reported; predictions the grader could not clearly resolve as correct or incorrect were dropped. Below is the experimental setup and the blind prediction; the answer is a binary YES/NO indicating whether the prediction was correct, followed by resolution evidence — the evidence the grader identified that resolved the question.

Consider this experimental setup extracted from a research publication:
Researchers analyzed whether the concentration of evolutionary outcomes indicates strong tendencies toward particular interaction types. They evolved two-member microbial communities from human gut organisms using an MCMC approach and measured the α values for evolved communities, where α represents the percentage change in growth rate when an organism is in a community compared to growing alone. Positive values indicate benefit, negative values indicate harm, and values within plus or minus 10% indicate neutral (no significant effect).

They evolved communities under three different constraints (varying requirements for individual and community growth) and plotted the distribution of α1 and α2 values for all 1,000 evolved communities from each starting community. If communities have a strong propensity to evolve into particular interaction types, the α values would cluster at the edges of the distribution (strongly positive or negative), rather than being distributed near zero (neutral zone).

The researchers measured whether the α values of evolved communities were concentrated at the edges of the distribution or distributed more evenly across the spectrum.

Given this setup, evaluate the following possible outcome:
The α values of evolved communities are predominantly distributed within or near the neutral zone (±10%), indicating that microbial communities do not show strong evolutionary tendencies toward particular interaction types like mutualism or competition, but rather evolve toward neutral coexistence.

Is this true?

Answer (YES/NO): NO